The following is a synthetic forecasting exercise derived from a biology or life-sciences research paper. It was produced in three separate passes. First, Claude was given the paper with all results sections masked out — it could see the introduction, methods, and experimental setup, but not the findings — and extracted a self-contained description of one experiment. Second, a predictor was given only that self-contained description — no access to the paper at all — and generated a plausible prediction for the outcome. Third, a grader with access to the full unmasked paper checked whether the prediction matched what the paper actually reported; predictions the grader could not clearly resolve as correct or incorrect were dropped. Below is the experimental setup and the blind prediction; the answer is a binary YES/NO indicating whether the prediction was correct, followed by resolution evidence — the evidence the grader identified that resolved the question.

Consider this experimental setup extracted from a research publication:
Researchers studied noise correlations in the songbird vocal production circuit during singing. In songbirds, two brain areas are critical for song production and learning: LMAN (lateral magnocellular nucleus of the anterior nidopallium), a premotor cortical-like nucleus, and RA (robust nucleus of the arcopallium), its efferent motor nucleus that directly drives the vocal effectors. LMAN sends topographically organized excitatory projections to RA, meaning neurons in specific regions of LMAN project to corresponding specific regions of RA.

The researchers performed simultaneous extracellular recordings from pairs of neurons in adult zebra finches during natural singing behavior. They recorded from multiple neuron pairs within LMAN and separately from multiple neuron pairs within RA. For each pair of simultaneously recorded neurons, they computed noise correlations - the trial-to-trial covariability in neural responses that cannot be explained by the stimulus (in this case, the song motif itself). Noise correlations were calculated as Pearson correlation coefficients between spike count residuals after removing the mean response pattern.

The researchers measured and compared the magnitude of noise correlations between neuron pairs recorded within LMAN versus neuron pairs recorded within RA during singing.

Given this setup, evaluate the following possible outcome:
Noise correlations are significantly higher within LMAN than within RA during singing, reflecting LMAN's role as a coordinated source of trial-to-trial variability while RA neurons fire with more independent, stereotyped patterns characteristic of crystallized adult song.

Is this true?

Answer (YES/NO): NO